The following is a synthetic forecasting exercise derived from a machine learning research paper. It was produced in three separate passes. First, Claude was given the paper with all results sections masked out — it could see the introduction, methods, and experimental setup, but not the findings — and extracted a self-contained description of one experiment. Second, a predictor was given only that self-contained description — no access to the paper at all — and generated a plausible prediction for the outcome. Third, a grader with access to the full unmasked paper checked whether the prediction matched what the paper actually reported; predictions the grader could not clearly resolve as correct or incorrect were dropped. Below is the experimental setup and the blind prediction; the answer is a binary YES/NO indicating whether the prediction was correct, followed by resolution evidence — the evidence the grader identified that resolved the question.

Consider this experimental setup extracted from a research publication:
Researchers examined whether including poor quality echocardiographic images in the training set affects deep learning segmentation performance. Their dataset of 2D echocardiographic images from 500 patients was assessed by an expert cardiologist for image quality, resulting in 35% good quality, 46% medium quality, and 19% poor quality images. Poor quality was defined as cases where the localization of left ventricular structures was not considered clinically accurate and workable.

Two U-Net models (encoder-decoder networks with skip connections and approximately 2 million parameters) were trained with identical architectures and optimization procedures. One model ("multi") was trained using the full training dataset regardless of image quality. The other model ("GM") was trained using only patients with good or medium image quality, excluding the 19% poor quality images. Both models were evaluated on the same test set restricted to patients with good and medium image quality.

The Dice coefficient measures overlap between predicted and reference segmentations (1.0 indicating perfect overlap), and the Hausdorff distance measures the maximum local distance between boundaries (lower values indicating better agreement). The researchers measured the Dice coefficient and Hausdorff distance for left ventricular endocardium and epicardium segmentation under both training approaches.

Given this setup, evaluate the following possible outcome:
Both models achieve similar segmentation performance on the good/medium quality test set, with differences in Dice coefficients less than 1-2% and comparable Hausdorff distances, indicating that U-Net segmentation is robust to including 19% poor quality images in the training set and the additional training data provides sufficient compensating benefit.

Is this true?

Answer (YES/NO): NO